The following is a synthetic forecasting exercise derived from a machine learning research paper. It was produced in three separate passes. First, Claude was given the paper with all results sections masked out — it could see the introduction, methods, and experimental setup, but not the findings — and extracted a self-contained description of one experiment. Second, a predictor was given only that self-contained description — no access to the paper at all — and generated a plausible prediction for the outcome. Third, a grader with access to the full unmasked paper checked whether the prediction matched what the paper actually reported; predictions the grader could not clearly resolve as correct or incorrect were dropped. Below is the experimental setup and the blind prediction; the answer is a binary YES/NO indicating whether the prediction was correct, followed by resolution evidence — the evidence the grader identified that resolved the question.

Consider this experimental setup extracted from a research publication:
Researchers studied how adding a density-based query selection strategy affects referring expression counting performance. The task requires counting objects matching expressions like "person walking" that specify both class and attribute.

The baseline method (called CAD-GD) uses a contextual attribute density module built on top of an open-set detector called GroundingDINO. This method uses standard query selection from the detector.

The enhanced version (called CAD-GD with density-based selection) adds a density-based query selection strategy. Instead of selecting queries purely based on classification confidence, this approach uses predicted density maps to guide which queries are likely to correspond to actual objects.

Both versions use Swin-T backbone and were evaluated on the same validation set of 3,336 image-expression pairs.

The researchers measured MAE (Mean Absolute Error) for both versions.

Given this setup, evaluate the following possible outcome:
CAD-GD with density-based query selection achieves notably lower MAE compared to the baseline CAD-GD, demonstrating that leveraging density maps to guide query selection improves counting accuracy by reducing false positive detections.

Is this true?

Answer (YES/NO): NO